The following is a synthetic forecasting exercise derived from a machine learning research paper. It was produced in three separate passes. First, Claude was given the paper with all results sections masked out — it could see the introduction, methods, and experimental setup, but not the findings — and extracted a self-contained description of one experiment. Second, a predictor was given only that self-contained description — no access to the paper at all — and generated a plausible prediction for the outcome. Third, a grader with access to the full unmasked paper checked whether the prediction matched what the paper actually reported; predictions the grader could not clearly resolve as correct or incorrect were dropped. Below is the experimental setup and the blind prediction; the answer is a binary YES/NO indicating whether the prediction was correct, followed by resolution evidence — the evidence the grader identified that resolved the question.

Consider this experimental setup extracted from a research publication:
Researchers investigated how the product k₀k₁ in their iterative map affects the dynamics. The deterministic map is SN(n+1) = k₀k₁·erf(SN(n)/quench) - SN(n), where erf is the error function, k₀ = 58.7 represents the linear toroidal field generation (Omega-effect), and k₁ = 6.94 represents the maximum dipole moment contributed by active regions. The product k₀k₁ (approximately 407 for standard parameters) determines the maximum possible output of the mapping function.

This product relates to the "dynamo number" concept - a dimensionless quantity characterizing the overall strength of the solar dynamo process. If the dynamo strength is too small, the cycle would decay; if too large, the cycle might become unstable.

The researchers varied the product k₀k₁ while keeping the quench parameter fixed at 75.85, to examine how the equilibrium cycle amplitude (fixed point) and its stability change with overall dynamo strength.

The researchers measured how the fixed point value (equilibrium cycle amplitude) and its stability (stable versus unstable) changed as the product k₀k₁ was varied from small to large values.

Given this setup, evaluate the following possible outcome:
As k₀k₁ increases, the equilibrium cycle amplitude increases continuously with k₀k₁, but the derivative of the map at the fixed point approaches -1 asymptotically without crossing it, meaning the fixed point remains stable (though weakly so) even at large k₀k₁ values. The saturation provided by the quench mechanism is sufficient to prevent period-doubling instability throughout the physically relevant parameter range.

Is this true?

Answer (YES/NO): YES